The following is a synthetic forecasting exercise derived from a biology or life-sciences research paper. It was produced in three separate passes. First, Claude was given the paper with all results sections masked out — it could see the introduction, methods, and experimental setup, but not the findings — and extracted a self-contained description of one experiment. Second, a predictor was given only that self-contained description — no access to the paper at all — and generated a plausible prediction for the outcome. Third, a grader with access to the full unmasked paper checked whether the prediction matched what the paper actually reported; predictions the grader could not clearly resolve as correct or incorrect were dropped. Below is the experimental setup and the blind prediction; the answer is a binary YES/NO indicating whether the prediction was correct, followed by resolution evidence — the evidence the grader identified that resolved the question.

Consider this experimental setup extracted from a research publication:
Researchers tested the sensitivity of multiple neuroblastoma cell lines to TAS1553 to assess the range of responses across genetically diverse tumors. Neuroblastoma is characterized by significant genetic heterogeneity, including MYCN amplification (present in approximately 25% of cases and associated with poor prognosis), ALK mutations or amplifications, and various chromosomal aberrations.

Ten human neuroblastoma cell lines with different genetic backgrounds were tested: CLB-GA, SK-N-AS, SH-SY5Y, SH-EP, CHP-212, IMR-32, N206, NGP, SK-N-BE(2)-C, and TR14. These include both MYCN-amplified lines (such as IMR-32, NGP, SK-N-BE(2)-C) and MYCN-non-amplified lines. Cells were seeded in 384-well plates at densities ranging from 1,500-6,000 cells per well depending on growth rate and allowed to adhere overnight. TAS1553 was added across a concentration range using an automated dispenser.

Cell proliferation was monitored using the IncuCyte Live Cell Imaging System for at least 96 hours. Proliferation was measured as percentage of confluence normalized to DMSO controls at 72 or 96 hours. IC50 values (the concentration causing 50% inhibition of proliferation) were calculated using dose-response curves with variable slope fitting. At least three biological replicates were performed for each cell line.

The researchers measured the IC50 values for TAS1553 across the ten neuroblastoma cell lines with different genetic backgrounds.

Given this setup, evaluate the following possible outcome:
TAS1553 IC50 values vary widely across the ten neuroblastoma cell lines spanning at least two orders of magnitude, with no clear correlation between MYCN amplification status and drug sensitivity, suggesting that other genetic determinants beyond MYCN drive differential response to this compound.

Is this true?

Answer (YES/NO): NO